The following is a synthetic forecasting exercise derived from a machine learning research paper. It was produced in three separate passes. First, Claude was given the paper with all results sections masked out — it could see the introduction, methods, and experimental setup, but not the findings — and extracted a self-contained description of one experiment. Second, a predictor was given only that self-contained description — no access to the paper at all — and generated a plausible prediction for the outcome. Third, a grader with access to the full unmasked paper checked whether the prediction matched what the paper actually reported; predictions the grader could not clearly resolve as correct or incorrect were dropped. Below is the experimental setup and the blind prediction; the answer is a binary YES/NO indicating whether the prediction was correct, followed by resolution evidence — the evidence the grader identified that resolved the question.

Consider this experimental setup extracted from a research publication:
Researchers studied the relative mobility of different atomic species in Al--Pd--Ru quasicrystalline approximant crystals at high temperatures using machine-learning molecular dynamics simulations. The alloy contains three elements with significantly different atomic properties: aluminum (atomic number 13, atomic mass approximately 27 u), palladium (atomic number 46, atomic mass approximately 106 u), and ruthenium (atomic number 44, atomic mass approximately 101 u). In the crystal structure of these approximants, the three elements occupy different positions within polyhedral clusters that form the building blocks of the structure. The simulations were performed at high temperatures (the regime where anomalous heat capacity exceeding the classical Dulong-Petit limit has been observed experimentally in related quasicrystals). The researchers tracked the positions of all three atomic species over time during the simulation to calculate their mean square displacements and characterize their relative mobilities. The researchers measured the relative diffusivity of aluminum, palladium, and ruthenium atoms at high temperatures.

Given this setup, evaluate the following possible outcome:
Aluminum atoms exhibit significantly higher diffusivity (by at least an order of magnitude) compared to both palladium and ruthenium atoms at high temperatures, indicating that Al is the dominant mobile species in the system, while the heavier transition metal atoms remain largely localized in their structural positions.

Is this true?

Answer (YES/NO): YES